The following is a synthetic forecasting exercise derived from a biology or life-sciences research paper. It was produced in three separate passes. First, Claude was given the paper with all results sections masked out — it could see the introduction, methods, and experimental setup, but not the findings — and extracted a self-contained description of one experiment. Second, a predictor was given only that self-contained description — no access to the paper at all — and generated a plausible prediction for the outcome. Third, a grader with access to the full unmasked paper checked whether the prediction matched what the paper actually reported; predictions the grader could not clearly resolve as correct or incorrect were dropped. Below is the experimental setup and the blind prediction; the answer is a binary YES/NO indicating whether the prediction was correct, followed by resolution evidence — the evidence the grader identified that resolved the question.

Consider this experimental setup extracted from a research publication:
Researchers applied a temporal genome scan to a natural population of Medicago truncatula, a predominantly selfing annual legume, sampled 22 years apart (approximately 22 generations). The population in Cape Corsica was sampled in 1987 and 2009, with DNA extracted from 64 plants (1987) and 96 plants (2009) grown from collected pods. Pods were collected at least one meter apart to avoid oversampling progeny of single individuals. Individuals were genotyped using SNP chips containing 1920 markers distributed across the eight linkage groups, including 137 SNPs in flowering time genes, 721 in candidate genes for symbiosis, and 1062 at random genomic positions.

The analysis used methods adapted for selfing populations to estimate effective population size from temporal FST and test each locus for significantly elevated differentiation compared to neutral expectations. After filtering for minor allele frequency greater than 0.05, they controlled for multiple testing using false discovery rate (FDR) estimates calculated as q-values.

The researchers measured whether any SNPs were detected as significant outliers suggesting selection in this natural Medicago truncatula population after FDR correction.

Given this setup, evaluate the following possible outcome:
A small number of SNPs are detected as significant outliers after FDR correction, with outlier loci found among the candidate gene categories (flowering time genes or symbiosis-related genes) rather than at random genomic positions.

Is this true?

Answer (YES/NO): NO